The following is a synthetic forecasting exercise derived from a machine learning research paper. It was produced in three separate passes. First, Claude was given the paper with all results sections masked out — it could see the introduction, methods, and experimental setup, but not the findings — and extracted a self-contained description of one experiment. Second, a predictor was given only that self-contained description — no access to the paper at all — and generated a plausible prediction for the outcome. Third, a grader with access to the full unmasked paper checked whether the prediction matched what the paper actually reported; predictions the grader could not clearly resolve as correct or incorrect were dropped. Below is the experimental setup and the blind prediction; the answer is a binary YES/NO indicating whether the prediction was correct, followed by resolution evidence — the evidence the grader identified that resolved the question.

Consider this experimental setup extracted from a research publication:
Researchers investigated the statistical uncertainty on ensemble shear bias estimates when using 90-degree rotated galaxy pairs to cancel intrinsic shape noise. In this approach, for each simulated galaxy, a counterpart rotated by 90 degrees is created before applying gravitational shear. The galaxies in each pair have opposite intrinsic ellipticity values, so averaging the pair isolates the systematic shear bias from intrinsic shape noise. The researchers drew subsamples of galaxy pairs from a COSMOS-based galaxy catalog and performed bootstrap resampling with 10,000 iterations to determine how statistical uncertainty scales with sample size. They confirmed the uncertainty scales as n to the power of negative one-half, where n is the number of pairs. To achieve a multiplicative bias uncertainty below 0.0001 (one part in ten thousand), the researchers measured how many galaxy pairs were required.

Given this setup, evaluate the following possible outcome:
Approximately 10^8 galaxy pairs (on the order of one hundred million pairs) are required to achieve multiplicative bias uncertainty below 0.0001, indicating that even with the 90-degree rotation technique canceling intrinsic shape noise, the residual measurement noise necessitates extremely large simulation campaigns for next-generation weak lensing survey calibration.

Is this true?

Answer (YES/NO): NO